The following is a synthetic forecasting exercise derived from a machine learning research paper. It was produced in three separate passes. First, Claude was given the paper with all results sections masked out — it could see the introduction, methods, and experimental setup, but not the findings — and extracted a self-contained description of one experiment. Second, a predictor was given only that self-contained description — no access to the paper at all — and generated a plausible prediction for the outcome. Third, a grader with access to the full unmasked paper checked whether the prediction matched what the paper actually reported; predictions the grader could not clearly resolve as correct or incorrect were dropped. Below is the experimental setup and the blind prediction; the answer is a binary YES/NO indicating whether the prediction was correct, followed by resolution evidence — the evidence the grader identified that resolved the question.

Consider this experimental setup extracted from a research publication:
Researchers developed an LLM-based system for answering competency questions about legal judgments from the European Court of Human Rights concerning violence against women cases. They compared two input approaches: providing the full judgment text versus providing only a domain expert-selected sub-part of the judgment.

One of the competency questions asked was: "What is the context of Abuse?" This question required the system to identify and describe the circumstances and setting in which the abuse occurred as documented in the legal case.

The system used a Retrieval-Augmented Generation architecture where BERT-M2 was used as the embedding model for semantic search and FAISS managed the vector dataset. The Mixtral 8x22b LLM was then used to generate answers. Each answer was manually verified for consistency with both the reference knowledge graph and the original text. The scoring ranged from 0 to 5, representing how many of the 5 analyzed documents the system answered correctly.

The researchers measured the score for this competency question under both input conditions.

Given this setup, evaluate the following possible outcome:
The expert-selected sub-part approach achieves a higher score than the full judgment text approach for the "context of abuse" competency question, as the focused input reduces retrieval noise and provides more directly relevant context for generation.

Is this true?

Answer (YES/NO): NO